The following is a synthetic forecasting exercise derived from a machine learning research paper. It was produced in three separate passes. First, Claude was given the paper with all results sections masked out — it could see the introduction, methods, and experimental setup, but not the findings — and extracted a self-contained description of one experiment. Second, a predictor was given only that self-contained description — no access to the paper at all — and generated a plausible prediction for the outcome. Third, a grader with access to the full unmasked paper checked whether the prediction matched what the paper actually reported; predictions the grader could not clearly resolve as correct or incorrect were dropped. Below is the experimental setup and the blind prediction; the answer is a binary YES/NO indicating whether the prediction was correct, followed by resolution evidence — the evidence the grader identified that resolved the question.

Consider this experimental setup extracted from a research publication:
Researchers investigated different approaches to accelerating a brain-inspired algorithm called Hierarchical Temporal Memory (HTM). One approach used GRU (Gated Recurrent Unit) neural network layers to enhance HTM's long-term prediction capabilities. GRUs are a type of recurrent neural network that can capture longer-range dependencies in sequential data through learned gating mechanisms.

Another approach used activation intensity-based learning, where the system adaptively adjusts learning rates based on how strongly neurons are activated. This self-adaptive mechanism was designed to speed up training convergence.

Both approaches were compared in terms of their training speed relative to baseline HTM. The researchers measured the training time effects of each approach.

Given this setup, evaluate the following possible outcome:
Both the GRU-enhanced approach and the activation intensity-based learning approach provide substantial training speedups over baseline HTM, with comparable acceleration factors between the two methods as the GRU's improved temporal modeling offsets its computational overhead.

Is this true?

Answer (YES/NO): NO